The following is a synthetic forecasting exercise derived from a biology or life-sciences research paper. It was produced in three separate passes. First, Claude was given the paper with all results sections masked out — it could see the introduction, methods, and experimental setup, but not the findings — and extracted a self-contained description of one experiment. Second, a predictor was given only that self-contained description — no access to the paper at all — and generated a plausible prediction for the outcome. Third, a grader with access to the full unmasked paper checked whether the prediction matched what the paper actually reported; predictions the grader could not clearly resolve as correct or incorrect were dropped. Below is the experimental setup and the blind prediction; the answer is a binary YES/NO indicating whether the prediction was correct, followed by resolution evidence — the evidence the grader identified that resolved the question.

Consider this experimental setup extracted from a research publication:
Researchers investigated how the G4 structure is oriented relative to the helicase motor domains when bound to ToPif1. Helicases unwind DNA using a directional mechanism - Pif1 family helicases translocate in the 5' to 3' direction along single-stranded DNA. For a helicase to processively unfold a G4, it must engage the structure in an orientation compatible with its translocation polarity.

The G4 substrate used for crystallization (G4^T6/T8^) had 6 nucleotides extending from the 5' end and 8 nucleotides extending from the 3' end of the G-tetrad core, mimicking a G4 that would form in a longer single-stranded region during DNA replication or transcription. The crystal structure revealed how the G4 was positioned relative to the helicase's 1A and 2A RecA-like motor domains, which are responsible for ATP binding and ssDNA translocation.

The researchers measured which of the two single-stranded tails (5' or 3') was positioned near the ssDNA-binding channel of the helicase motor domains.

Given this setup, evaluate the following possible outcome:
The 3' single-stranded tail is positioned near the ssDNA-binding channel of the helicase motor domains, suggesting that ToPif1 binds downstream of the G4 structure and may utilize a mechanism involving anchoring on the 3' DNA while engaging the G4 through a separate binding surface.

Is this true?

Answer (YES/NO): NO